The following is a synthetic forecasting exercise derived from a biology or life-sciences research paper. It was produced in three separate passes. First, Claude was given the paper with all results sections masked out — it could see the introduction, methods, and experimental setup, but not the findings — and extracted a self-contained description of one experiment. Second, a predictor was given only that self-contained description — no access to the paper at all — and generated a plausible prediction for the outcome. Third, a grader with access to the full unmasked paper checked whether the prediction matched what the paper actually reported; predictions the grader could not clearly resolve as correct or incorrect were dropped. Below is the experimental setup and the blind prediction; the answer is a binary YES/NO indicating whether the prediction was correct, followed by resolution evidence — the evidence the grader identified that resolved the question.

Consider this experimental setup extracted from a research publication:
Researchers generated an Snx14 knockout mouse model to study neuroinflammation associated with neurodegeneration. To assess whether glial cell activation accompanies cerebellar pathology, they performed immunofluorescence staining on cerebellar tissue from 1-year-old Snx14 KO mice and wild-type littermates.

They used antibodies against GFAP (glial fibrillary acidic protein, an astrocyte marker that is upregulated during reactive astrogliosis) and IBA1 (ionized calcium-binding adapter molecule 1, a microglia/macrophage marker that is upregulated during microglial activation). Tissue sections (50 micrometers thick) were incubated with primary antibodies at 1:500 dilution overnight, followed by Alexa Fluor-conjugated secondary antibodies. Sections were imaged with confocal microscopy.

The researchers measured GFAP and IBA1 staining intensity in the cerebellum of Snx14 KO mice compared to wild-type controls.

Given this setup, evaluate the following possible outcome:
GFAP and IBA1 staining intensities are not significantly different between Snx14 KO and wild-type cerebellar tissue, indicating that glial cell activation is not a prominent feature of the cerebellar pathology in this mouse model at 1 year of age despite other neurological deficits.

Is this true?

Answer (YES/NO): NO